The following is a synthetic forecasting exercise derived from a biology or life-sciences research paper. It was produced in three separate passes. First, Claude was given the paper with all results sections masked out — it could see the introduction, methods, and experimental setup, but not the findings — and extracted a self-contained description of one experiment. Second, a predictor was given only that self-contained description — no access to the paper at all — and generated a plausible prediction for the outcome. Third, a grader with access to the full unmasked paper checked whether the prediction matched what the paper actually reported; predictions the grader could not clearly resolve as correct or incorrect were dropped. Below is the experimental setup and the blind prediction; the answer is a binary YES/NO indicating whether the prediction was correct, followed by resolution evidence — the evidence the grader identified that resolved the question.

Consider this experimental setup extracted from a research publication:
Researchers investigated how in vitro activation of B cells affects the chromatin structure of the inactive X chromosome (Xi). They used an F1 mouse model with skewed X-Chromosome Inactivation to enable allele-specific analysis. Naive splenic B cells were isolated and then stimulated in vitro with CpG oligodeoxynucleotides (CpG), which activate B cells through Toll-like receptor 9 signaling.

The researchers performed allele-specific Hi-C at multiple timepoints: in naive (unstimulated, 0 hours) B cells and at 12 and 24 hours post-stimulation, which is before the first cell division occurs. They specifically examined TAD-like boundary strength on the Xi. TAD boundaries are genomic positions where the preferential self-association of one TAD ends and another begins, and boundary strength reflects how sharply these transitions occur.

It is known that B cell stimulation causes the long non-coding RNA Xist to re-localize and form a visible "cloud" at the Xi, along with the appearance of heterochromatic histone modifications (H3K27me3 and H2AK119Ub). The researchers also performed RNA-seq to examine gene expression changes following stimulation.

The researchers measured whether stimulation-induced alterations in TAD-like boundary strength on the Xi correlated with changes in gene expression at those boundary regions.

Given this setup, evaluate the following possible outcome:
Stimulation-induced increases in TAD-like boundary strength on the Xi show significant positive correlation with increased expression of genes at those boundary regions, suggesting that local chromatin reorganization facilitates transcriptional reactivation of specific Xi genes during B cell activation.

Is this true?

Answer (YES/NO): NO